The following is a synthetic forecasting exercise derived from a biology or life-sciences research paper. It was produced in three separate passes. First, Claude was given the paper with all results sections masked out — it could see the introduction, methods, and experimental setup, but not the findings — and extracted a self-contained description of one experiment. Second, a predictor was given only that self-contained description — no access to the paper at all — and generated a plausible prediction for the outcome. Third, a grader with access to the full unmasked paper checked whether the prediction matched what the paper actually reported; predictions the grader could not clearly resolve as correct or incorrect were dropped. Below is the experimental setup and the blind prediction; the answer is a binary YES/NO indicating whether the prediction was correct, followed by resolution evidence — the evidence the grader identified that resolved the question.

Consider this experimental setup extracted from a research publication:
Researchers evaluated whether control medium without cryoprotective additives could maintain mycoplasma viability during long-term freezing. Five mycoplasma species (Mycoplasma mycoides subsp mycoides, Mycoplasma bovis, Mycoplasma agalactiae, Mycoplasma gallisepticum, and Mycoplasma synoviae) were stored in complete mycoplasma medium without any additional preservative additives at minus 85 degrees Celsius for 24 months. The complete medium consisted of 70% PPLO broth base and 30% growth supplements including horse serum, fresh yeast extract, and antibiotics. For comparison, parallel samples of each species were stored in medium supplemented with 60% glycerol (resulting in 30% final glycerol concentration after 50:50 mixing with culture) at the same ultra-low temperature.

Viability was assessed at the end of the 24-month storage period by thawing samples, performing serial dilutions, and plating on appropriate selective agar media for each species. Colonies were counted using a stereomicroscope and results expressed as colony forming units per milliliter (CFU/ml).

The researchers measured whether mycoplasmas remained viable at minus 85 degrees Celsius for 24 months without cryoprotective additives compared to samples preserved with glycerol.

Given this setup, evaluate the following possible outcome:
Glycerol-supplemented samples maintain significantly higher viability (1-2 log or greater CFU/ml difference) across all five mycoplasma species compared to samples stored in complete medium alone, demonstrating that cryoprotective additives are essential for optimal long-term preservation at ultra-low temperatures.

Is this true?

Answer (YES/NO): NO